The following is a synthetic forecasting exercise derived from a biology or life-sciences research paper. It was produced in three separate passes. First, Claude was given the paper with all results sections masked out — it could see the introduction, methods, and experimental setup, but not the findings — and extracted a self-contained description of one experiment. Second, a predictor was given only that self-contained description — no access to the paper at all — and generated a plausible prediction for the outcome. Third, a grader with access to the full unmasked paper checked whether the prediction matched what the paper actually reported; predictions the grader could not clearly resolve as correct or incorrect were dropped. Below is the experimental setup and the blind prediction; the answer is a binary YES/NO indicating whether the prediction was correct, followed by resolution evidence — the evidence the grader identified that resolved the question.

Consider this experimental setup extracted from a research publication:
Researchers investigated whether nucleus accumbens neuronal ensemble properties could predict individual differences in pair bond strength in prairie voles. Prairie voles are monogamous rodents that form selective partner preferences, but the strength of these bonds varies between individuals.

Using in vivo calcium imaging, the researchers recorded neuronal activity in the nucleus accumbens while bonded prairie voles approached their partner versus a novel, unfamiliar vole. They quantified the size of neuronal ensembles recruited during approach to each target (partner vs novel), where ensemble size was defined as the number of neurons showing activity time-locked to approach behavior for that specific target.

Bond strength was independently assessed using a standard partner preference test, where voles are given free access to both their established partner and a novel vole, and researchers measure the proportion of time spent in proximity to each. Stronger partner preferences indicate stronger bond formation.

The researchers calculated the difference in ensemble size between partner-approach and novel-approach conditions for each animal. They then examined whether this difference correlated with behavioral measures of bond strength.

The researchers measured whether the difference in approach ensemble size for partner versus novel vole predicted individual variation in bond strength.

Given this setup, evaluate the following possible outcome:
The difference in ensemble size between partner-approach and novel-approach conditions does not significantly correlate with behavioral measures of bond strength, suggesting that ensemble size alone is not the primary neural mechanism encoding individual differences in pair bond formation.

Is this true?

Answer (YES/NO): NO